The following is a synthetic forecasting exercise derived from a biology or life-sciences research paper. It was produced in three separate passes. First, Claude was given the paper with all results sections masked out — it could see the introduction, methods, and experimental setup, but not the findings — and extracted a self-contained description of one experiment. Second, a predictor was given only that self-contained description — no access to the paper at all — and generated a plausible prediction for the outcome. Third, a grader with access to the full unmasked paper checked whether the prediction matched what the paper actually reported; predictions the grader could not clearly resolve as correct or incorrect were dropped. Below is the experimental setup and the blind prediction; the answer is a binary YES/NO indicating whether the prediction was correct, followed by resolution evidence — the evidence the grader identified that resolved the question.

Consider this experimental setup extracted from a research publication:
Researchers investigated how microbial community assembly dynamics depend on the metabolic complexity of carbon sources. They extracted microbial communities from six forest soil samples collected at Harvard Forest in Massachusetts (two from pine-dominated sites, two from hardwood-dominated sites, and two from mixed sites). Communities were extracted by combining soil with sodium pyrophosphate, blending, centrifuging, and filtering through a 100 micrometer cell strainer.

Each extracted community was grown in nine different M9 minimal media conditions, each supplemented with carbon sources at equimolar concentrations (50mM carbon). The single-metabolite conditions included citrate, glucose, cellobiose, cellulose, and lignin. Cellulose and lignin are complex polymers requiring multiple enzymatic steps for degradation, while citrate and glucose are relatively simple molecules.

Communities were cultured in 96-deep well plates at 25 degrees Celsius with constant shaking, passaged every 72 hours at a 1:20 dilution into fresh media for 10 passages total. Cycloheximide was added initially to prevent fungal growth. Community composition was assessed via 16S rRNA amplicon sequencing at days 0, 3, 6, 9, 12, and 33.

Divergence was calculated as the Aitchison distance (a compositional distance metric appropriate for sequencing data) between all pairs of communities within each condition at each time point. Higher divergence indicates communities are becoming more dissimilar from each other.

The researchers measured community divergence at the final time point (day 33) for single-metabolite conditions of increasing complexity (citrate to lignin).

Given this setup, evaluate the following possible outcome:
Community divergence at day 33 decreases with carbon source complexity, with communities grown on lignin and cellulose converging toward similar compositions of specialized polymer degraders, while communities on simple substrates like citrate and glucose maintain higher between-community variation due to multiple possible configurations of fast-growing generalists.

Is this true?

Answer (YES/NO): NO